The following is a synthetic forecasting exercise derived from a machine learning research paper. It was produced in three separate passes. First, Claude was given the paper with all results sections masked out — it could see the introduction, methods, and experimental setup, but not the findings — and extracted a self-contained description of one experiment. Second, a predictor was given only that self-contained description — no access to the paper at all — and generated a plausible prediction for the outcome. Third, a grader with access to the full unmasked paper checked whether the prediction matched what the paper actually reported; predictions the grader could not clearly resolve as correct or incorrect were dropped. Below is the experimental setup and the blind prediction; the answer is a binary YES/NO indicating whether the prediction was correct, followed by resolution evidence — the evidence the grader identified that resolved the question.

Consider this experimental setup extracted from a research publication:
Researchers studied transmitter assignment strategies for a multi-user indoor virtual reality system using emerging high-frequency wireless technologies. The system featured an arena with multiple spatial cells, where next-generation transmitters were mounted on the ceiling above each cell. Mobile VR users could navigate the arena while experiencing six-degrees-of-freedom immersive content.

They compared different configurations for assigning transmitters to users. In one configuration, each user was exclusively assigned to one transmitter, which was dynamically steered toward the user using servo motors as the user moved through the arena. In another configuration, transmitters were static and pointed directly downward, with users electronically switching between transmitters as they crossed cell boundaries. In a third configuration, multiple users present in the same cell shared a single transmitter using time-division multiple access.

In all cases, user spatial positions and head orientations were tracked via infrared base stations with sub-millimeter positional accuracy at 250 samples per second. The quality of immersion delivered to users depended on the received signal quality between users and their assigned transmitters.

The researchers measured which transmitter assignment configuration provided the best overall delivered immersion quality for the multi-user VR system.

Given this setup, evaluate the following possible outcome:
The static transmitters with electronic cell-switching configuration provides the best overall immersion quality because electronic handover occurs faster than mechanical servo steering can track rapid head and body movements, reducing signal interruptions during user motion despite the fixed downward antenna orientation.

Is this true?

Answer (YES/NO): NO